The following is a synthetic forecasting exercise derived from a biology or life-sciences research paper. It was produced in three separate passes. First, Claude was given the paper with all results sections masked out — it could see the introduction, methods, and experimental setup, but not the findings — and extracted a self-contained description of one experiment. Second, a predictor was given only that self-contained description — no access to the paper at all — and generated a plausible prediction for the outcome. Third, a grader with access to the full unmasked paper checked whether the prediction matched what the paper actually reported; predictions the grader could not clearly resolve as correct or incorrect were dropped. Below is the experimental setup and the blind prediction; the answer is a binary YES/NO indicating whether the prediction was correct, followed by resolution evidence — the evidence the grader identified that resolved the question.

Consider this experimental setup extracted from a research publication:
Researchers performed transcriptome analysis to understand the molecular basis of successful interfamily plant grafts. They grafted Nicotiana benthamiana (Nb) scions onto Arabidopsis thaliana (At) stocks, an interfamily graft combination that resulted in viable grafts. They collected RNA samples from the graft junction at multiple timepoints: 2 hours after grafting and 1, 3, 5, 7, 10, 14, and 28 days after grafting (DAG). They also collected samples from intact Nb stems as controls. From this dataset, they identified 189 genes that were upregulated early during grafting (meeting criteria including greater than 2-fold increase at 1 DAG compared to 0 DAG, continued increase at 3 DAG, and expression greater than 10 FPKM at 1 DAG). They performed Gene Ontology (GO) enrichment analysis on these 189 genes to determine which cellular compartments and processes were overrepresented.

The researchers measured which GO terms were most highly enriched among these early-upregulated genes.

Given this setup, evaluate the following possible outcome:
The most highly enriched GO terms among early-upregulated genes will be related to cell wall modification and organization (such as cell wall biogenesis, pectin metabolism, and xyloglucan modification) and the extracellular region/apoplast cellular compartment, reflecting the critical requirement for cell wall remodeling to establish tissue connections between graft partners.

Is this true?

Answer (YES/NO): YES